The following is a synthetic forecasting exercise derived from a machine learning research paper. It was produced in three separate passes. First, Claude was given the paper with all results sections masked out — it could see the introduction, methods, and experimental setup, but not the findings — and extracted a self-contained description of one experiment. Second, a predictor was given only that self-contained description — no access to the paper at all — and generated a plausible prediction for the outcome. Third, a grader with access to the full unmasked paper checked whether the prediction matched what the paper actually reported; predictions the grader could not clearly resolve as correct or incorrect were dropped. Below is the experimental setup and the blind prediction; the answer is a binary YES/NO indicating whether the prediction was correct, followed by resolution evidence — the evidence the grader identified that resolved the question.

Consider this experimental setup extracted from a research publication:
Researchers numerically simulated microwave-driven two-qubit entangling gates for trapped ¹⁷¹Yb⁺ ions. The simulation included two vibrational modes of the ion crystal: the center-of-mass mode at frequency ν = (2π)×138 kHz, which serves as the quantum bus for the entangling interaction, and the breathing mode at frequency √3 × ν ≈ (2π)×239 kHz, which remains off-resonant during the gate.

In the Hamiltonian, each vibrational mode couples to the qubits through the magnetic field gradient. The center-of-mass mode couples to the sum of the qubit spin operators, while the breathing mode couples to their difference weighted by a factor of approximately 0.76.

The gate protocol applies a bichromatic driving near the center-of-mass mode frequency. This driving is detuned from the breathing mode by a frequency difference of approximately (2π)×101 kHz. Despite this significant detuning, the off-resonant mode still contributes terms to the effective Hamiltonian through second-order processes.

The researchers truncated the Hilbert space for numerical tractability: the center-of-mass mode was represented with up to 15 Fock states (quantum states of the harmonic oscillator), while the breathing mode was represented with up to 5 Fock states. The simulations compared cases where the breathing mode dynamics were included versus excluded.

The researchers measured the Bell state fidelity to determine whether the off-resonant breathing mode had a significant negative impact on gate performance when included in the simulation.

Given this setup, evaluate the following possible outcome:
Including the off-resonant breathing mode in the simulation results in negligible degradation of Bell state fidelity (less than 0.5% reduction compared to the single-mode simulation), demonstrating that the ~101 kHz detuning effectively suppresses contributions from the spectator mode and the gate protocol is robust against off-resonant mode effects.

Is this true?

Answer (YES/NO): YES